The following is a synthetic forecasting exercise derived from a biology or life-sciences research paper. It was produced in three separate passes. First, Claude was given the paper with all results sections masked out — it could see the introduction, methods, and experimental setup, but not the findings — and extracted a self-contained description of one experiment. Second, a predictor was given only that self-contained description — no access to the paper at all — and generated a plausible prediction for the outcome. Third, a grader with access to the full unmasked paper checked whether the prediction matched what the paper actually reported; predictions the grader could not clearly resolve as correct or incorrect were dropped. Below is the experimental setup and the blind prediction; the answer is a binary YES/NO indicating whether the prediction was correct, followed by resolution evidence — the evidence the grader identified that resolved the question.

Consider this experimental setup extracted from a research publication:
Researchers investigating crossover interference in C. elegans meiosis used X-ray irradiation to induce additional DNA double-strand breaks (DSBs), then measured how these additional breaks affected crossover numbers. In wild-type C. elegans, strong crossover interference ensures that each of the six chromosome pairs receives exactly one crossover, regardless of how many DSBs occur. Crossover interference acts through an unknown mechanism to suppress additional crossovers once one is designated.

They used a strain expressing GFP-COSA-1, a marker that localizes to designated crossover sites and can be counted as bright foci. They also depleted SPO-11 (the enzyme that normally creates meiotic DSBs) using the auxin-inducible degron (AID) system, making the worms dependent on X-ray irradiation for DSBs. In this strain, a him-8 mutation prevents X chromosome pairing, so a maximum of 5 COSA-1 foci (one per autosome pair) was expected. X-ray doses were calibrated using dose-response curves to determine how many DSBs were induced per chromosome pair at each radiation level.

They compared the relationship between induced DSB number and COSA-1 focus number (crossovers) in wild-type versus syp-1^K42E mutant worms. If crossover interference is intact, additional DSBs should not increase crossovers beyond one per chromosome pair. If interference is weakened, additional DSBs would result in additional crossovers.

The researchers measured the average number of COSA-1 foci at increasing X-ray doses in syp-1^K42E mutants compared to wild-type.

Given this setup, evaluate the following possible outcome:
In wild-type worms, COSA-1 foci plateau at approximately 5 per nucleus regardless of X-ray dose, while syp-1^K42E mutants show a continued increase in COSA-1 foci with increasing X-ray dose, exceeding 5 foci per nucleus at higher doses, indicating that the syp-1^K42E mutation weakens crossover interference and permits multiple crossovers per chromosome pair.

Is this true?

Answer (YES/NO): NO